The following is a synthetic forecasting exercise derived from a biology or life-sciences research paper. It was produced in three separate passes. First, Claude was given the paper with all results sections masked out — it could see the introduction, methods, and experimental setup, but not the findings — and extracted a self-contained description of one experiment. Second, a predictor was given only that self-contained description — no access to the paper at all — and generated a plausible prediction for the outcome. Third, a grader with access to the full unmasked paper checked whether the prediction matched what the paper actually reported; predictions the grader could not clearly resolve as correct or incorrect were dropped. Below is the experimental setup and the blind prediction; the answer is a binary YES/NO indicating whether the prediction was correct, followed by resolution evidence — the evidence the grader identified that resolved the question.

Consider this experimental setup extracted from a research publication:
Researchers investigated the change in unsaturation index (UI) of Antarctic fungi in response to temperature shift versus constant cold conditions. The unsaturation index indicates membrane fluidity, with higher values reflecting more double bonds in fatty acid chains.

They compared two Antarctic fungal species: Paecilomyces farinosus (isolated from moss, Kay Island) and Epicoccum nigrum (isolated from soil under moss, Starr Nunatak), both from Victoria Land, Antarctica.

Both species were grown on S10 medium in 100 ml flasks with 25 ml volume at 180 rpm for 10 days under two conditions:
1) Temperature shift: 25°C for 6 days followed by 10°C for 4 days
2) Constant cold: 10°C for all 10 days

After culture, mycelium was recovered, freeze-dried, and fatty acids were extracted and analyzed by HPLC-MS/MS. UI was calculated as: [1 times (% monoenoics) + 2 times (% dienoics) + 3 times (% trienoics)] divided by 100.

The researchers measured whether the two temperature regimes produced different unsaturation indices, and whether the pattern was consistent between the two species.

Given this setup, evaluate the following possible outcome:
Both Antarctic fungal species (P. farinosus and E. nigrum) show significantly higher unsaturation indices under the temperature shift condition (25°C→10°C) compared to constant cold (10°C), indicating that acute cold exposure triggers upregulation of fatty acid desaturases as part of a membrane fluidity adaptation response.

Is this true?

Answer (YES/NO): NO